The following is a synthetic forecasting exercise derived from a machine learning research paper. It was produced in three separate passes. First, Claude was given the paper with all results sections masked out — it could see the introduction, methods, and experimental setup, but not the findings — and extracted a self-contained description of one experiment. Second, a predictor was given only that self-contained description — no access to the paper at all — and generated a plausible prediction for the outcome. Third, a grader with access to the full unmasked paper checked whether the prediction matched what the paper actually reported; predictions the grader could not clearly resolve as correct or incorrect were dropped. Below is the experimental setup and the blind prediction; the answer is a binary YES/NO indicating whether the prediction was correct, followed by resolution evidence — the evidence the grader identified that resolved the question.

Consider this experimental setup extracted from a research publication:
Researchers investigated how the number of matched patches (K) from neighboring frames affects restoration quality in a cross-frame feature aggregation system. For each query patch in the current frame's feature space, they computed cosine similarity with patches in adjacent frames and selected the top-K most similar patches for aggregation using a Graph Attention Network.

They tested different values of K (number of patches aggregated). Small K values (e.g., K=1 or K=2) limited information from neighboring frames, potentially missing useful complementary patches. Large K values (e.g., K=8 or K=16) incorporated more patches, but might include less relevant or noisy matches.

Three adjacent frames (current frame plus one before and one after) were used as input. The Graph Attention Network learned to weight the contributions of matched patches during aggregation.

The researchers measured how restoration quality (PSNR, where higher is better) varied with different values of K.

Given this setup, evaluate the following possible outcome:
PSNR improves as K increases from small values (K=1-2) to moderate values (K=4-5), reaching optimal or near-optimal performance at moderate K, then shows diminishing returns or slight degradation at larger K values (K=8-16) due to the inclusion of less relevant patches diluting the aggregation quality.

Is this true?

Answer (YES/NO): NO